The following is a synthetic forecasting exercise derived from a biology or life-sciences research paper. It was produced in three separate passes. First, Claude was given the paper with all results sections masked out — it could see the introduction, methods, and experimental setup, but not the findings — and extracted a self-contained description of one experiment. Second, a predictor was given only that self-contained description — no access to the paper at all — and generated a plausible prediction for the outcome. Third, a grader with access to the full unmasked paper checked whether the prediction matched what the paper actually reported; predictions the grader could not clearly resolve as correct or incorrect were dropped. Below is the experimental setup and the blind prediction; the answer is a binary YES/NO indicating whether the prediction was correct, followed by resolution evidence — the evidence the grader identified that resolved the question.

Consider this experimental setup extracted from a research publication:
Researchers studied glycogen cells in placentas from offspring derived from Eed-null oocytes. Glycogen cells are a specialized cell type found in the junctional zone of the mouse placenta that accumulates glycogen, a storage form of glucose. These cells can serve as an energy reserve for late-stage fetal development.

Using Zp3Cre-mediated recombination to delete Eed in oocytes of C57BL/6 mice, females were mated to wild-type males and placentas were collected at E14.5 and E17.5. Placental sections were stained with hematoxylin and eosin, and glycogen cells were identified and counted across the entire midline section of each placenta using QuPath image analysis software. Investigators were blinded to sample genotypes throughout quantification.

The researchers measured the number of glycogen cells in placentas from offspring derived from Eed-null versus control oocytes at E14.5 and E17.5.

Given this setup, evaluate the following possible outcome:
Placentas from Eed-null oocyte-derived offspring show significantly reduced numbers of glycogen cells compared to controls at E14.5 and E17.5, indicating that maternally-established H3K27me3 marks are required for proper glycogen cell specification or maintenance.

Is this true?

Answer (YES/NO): NO